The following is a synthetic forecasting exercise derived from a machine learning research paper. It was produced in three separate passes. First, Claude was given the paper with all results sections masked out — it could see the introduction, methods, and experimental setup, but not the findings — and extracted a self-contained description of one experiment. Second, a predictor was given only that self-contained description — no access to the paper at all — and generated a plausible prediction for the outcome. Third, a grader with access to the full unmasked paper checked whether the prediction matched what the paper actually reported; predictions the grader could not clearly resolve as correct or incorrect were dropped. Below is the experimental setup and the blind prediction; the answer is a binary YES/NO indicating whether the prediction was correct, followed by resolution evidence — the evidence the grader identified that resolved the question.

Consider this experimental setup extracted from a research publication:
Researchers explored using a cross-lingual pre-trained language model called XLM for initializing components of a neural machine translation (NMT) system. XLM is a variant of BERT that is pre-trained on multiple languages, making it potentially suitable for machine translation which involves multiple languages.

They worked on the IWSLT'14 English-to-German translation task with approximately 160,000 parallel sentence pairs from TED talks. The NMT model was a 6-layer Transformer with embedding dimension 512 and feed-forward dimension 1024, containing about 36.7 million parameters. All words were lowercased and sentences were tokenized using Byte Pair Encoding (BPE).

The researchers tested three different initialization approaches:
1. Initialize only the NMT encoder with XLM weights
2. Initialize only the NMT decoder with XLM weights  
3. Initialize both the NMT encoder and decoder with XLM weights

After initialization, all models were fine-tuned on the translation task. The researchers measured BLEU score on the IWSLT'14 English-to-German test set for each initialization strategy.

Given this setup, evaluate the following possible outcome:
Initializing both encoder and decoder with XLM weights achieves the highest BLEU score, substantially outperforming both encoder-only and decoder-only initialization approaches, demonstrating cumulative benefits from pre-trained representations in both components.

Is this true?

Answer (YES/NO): NO